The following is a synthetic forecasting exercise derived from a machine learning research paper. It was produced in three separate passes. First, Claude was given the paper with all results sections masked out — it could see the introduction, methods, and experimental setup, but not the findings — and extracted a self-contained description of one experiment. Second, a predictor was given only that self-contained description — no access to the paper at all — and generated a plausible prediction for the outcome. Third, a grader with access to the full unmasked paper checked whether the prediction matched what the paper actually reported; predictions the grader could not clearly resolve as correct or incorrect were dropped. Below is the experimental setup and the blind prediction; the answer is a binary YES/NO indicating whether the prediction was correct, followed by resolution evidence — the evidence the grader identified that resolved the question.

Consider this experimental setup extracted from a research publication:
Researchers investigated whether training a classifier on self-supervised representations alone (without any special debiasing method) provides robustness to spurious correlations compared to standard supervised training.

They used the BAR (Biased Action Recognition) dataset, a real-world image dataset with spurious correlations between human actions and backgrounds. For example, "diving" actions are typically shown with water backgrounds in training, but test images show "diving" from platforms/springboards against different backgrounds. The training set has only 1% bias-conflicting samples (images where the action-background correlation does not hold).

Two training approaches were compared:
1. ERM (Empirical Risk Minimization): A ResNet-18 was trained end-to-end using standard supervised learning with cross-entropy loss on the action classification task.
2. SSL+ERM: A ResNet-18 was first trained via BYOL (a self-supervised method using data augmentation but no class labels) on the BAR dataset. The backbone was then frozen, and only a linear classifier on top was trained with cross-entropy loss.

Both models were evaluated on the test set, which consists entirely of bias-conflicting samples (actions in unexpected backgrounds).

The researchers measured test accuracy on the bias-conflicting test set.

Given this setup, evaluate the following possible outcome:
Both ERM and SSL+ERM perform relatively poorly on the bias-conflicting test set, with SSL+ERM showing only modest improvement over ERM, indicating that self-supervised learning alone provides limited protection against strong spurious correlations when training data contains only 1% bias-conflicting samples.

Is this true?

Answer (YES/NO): NO